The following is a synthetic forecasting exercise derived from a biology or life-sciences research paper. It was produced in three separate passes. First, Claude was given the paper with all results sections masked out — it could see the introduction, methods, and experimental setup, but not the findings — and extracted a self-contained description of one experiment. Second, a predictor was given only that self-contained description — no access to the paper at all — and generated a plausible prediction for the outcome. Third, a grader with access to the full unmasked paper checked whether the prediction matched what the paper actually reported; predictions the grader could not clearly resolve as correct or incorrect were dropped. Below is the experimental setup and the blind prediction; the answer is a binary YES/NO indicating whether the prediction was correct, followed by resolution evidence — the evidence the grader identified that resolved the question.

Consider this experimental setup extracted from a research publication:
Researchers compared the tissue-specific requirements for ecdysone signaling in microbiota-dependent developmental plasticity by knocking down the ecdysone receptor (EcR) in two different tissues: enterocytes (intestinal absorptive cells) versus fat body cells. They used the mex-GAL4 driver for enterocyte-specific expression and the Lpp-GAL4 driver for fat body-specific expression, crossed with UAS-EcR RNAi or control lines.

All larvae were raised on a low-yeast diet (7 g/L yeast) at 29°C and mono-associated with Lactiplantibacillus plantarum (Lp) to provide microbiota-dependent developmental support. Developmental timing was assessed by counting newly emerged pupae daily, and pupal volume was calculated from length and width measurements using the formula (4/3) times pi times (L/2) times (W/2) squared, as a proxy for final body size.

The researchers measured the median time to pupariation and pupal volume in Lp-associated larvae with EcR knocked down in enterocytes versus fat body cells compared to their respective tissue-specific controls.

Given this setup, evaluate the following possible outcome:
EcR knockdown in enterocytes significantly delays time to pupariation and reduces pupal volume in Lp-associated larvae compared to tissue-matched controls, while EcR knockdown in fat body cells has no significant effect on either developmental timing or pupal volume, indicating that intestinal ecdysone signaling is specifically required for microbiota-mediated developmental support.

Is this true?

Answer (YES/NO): NO